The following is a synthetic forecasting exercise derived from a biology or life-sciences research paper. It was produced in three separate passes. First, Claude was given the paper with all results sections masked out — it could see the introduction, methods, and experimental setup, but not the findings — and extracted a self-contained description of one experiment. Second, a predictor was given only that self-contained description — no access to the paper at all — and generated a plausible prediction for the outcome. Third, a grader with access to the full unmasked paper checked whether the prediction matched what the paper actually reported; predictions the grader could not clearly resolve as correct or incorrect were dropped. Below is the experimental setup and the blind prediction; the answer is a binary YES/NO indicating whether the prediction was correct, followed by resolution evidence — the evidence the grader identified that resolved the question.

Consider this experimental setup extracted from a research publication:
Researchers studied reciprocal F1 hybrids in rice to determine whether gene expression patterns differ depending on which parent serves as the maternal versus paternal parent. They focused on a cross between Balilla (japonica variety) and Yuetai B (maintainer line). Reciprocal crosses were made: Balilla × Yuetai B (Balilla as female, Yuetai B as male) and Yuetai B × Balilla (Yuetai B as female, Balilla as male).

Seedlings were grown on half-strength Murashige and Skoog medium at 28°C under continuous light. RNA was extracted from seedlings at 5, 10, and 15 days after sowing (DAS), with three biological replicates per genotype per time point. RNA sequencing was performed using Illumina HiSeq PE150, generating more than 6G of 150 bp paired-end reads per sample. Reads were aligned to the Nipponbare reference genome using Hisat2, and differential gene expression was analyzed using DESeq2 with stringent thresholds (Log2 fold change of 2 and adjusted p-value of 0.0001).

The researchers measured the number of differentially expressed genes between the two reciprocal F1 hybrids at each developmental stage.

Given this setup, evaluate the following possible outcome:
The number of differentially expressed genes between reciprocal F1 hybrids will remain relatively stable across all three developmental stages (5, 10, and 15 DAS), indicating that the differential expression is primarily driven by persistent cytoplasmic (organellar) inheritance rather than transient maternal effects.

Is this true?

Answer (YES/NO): NO